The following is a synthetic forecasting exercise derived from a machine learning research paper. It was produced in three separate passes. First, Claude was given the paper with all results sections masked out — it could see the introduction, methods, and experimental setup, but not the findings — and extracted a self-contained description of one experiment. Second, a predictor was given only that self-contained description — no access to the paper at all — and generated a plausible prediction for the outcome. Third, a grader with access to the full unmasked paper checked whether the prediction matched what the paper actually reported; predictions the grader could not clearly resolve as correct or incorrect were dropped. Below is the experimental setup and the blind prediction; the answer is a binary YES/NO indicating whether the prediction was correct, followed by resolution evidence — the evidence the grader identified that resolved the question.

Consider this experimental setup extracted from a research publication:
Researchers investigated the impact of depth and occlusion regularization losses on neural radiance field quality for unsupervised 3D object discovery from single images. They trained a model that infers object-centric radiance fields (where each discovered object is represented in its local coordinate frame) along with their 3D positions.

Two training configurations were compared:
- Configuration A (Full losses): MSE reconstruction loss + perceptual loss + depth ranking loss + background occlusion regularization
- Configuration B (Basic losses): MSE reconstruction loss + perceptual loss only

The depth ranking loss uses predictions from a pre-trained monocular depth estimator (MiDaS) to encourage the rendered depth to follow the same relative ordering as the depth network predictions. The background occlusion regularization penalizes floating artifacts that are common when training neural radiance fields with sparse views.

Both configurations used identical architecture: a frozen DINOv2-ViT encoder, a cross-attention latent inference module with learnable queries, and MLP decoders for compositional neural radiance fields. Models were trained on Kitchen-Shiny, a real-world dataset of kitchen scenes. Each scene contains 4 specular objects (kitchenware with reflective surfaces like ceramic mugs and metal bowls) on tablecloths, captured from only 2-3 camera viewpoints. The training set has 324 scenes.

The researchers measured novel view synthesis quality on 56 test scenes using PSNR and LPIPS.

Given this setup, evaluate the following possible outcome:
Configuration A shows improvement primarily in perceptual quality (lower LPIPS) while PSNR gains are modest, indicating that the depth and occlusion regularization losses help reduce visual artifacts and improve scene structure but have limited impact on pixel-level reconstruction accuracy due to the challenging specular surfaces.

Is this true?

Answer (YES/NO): NO